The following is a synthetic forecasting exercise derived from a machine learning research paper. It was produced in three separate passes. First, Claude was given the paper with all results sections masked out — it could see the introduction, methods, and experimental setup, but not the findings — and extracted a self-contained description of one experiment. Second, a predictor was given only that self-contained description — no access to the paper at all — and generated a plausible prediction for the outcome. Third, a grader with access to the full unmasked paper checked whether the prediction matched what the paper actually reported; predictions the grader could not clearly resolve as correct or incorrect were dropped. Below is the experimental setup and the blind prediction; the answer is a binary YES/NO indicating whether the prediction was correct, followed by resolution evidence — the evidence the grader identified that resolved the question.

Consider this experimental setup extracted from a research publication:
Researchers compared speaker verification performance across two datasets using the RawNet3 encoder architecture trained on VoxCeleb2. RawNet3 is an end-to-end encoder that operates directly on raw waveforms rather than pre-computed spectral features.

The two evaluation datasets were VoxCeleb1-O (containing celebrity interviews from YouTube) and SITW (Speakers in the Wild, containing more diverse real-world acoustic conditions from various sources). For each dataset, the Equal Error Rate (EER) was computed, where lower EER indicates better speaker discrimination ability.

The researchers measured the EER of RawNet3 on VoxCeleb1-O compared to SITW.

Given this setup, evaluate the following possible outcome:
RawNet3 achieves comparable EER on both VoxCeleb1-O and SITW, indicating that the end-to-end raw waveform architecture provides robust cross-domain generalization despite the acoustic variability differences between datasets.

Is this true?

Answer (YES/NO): NO